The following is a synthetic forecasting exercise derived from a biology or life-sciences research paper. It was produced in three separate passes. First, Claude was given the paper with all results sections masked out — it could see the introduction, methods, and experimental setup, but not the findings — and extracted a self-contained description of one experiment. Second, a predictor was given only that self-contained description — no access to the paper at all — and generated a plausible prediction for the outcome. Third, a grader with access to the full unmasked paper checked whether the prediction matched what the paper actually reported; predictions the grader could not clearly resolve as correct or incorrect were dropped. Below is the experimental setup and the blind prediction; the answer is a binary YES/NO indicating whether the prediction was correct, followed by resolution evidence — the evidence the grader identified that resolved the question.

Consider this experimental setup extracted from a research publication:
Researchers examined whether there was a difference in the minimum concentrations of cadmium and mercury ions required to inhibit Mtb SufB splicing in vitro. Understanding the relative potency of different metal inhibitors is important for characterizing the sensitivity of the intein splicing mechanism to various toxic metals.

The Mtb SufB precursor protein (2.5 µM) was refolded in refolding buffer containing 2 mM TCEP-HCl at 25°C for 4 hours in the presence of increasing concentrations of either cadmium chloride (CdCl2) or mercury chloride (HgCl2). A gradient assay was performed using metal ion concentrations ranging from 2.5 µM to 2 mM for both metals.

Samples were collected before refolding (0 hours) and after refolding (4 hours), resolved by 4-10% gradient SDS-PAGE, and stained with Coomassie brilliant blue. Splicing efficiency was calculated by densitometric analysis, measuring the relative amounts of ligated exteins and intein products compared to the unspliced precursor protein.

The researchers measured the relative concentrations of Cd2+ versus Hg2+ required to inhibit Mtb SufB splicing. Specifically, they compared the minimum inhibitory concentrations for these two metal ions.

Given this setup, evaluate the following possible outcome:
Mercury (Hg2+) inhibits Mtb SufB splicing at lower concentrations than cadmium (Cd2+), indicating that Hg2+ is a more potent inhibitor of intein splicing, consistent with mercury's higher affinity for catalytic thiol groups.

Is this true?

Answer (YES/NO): NO